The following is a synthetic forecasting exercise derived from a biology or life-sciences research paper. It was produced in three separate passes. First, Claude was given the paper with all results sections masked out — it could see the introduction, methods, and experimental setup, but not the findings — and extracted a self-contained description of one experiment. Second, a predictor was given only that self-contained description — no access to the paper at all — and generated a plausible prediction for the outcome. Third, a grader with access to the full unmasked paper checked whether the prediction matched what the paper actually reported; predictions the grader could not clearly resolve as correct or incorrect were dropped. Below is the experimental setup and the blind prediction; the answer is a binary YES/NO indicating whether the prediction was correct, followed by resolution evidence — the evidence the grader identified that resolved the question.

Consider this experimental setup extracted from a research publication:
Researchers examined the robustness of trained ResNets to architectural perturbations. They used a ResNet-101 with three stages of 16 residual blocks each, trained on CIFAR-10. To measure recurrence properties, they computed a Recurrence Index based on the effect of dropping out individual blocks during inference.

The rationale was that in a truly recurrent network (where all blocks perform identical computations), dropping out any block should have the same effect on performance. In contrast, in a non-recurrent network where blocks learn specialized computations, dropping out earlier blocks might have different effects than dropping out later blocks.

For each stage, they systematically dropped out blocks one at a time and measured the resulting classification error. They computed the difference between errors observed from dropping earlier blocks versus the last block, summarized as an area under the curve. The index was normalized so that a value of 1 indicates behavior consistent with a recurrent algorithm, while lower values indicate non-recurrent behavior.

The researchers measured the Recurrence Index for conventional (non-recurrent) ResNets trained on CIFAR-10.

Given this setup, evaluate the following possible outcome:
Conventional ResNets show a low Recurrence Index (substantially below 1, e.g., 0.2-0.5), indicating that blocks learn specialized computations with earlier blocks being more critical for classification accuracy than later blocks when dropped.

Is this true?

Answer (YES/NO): NO